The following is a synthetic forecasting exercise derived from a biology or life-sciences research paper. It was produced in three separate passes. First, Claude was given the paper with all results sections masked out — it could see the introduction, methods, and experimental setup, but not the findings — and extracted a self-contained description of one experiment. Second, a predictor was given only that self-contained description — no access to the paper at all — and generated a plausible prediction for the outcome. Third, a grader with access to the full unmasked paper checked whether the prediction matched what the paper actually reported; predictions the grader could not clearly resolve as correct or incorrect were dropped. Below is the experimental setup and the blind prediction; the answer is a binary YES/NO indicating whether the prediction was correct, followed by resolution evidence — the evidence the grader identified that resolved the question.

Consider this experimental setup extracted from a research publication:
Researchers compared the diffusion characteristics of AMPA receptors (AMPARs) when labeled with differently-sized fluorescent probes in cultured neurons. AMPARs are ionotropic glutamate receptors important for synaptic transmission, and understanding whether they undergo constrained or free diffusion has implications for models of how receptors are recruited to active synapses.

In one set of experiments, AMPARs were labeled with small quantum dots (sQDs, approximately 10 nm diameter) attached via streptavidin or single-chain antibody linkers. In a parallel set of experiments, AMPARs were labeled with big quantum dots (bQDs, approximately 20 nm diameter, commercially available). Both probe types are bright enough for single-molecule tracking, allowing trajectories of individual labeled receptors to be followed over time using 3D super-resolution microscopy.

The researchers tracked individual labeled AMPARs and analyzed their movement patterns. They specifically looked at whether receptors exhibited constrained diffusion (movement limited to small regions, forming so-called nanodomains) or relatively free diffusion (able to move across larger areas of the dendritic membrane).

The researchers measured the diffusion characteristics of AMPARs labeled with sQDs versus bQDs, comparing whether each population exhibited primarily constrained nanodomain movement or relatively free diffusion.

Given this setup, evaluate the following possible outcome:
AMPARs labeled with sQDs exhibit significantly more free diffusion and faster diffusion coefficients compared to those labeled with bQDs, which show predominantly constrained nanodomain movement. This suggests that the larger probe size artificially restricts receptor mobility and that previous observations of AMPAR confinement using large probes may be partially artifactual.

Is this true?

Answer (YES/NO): NO